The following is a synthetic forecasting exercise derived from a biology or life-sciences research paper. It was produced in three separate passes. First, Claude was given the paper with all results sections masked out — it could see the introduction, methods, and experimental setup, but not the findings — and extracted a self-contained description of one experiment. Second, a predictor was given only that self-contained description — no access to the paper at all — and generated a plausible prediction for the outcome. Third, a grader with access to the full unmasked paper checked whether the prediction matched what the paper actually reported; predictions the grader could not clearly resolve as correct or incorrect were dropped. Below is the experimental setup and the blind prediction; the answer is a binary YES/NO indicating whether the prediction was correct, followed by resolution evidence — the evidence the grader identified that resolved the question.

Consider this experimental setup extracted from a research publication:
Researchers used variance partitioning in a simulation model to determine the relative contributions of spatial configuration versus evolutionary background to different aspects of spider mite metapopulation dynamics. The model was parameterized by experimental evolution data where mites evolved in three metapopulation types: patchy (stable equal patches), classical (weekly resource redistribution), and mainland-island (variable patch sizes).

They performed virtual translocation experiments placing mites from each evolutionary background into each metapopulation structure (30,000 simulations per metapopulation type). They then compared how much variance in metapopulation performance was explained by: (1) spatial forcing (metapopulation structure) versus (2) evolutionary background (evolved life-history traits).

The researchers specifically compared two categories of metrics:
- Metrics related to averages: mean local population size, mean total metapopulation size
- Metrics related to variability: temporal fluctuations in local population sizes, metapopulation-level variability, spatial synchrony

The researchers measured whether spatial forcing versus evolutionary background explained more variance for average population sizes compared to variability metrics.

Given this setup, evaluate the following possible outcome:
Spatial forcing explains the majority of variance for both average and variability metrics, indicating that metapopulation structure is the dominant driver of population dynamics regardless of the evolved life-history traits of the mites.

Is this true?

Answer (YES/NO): NO